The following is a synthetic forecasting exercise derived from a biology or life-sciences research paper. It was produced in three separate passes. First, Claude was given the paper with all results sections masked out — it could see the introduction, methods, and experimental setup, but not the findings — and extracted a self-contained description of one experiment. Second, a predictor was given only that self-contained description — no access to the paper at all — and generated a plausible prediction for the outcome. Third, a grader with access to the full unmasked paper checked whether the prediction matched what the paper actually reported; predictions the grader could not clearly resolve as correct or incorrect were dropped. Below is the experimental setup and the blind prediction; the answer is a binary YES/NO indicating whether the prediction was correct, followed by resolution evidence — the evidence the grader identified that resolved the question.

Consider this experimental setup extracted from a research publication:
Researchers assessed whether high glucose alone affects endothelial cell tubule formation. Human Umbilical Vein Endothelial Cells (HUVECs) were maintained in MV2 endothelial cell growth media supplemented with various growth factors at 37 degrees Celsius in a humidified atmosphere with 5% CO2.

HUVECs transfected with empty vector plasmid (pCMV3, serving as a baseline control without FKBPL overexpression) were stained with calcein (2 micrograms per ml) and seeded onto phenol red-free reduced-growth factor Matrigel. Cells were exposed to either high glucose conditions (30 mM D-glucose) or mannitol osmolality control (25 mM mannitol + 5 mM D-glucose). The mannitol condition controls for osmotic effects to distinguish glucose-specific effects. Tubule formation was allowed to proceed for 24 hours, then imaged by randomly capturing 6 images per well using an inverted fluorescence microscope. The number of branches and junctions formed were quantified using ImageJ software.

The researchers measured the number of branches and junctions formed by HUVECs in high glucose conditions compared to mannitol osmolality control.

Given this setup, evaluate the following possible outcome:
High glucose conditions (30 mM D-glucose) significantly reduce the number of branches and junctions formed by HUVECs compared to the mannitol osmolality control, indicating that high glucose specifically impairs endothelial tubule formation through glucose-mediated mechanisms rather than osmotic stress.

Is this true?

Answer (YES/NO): YES